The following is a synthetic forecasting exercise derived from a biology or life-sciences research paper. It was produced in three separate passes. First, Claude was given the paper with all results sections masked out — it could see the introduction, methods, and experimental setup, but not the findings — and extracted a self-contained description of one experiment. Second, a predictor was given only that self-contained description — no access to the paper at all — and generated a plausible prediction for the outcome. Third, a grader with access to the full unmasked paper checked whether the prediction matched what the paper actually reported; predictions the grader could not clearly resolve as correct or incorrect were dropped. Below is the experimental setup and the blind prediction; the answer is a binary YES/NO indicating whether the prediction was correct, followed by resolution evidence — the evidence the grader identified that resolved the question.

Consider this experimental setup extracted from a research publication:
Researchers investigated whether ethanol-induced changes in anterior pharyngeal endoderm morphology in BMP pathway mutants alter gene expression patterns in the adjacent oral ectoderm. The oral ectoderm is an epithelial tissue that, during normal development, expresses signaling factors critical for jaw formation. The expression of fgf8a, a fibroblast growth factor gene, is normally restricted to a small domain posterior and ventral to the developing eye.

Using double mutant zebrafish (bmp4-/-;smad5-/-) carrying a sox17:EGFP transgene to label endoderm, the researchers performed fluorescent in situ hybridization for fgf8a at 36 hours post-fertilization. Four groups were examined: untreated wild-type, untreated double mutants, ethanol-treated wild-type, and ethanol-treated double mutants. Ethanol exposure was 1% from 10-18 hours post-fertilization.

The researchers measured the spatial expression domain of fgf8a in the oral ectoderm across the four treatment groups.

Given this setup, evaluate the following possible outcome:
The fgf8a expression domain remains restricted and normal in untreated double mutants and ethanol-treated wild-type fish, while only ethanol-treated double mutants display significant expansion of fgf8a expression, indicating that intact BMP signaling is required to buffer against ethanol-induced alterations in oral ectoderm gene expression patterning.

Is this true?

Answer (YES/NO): YES